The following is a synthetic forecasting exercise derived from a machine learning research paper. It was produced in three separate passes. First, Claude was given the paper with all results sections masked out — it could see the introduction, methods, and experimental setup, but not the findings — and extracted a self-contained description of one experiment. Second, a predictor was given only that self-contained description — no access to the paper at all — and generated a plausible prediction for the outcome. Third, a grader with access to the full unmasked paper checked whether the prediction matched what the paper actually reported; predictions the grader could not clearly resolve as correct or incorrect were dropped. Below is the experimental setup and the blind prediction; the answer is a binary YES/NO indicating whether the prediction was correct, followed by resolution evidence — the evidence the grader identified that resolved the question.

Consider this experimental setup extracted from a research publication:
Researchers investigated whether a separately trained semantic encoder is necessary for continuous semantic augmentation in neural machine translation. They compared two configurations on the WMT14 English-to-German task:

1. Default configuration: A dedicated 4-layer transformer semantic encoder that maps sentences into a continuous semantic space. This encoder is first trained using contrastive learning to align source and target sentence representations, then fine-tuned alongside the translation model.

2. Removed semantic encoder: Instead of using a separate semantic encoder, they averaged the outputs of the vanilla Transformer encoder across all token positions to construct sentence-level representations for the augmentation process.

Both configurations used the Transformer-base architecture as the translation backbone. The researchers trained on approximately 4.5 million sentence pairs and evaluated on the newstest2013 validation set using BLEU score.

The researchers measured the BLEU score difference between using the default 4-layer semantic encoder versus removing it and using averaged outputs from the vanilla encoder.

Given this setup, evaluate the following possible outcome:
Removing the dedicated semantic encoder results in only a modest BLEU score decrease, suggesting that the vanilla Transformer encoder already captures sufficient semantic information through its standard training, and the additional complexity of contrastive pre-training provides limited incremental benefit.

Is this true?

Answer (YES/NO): NO